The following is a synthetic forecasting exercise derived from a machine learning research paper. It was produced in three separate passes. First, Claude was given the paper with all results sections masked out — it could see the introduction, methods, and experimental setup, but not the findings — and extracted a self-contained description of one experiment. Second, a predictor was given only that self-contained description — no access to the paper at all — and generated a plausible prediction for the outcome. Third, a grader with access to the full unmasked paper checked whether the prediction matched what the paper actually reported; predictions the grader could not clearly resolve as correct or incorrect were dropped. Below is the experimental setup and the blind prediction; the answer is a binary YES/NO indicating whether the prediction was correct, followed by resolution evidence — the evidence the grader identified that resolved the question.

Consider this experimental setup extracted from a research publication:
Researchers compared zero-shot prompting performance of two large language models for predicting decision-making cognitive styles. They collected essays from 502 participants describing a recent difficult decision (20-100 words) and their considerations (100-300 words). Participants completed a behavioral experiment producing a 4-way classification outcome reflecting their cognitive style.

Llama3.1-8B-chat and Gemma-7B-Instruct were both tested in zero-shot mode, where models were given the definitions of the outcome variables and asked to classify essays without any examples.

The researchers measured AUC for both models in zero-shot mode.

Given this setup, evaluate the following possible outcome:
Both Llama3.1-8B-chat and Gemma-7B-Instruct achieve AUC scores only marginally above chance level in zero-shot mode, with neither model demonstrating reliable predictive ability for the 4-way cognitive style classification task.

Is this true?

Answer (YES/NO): YES